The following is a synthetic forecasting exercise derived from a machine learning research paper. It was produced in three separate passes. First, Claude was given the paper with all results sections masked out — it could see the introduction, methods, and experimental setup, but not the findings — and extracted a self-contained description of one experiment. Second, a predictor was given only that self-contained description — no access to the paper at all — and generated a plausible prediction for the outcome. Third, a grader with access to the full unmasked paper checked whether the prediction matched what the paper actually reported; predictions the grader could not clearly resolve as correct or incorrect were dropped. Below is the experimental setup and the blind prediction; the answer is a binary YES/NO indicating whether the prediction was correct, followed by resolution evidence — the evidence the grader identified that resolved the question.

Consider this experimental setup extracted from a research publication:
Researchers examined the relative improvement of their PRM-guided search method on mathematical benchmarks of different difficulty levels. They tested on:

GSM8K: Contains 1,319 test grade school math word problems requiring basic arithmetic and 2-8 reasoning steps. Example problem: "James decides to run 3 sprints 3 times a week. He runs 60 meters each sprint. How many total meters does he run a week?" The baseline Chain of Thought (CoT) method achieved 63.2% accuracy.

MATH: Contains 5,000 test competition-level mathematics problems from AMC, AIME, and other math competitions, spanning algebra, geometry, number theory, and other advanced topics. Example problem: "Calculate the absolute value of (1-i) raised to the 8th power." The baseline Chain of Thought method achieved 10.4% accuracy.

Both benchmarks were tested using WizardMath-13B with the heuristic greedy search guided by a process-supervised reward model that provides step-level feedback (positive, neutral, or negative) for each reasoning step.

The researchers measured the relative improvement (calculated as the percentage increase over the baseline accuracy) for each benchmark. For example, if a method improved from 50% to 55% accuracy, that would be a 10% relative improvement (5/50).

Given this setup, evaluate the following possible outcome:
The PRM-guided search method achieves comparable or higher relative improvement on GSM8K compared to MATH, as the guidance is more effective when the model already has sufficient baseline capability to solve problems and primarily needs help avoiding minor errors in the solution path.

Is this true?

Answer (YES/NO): NO